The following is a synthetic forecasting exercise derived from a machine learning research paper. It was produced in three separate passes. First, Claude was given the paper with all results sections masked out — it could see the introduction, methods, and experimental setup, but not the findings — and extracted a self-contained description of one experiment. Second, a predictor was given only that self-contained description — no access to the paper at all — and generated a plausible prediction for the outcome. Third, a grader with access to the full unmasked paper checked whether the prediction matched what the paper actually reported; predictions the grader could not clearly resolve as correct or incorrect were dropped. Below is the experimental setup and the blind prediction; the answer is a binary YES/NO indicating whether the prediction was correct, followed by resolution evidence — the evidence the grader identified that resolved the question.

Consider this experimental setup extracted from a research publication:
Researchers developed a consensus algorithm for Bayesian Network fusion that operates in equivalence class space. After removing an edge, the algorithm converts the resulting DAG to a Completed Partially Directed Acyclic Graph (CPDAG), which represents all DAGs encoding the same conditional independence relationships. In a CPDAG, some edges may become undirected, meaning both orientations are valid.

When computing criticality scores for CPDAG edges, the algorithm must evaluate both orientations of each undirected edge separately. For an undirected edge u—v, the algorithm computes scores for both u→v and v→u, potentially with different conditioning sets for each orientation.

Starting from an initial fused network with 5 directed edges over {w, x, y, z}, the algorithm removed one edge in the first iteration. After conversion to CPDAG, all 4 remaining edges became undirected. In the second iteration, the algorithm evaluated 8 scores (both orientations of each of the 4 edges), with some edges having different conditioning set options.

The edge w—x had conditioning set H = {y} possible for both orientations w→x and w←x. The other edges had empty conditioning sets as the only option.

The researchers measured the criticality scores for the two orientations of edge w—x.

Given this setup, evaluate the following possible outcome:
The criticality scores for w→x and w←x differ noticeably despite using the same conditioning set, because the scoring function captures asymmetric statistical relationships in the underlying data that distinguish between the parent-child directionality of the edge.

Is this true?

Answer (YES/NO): NO